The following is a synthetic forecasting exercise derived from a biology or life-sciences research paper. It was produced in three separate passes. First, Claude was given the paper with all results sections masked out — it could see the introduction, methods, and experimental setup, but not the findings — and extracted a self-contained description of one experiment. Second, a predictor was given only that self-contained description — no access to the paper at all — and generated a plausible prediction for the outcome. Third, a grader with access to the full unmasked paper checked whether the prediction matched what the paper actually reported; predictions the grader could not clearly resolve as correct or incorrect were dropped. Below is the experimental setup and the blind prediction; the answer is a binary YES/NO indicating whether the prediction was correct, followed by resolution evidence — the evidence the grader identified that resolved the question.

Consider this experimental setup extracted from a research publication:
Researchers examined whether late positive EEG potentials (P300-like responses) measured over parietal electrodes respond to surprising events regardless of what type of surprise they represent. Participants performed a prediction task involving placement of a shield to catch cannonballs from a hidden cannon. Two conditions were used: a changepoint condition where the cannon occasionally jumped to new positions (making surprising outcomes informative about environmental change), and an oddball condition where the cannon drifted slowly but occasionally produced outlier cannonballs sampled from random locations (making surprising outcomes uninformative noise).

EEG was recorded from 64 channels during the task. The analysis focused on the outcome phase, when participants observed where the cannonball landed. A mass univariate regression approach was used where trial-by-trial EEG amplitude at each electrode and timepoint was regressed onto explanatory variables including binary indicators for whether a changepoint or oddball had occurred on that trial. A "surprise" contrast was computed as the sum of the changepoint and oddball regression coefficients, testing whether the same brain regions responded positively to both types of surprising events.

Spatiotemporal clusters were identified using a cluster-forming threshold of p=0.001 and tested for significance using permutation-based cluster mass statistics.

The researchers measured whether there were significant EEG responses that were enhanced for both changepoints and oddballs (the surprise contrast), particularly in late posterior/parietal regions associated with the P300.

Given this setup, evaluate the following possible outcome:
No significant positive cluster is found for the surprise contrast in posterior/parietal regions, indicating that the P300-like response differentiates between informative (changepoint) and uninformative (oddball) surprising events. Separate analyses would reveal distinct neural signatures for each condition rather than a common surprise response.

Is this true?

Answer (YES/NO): NO